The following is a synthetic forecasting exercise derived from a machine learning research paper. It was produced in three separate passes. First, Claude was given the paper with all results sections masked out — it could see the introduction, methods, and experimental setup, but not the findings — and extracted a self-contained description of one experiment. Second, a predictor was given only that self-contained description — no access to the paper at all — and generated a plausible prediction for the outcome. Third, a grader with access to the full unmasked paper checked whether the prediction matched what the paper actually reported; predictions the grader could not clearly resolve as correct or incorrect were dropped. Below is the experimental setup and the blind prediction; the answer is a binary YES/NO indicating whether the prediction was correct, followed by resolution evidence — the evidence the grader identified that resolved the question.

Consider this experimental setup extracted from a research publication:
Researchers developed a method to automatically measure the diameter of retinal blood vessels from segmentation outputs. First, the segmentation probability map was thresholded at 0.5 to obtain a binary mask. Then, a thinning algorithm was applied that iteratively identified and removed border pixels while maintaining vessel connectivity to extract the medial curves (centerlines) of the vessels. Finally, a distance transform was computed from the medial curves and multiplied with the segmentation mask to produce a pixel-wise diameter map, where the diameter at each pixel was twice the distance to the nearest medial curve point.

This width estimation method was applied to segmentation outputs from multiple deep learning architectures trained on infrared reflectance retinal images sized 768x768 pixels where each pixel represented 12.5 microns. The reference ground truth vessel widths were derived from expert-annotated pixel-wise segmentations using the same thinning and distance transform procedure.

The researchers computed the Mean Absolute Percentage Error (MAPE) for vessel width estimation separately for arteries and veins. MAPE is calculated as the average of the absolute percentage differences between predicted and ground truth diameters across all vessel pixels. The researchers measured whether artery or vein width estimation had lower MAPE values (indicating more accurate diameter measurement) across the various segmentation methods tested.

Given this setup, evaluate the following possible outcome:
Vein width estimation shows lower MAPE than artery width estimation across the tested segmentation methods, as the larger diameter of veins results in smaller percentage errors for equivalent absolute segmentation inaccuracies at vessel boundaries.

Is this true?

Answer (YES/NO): YES